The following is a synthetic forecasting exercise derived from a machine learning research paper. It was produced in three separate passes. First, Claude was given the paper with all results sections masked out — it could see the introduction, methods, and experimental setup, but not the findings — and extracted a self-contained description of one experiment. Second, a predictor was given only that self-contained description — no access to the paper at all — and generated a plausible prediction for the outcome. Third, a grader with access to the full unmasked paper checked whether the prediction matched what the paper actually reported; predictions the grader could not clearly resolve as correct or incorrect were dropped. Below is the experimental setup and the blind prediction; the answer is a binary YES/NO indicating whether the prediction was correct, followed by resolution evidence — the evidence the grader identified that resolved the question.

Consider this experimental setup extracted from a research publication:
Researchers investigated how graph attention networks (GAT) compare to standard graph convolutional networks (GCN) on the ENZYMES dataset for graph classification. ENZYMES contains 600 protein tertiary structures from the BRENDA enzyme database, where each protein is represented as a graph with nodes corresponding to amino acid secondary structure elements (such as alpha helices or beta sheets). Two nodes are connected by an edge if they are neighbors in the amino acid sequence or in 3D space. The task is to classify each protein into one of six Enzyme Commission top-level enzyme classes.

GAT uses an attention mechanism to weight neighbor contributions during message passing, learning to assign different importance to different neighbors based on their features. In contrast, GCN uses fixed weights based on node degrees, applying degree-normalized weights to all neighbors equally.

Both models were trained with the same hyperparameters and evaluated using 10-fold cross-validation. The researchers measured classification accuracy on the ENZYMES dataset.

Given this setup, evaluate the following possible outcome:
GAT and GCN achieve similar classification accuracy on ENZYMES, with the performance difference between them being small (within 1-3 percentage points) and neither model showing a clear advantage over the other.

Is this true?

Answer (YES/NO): NO